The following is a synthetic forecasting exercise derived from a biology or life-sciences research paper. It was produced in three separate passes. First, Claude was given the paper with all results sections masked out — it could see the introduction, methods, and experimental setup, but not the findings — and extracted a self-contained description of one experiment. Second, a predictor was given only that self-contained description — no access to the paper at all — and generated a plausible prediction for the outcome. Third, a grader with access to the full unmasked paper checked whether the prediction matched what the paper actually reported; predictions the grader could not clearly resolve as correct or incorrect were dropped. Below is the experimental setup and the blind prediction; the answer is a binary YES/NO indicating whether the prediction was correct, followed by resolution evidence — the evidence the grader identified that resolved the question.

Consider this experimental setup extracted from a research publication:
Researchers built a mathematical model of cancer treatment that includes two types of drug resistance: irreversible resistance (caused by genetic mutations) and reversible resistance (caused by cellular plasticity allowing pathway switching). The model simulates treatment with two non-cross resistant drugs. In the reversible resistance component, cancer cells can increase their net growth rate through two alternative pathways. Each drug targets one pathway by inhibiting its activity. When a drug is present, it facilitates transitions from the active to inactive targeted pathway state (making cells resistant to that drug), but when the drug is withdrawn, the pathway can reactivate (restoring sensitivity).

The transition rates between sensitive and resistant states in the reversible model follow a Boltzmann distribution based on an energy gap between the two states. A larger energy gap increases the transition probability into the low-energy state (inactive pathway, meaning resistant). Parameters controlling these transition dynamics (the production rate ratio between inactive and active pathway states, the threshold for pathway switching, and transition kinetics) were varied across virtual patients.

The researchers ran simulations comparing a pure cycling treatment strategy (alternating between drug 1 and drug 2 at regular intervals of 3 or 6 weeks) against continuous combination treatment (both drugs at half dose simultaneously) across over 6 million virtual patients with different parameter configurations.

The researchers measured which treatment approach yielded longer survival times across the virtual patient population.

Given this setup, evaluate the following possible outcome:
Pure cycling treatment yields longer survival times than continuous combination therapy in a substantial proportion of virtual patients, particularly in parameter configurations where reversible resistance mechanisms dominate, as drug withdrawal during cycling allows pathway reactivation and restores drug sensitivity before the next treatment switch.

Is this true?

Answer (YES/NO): YES